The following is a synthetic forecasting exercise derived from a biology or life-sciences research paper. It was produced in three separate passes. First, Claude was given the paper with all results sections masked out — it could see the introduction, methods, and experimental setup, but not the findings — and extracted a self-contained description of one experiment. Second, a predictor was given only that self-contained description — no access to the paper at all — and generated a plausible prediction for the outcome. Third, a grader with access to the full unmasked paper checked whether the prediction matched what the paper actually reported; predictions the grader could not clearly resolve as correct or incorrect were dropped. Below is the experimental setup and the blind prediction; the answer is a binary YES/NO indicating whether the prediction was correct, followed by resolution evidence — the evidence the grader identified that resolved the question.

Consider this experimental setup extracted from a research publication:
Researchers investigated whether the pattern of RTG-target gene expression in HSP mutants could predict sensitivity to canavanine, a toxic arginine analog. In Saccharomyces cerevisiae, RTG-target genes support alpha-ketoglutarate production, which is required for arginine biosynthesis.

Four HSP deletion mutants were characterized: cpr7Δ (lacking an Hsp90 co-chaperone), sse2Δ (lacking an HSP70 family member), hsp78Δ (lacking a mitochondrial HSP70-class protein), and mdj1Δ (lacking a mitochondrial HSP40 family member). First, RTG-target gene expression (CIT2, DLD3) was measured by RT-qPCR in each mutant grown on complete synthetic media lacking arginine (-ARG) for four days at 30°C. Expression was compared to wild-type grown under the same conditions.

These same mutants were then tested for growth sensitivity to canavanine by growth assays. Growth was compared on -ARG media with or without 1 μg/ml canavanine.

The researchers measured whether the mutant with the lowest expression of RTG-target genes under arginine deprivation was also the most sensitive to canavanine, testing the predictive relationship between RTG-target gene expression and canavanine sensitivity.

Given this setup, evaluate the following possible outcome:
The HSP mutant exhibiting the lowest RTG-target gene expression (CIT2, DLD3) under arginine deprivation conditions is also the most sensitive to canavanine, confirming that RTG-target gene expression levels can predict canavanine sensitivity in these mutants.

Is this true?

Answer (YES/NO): YES